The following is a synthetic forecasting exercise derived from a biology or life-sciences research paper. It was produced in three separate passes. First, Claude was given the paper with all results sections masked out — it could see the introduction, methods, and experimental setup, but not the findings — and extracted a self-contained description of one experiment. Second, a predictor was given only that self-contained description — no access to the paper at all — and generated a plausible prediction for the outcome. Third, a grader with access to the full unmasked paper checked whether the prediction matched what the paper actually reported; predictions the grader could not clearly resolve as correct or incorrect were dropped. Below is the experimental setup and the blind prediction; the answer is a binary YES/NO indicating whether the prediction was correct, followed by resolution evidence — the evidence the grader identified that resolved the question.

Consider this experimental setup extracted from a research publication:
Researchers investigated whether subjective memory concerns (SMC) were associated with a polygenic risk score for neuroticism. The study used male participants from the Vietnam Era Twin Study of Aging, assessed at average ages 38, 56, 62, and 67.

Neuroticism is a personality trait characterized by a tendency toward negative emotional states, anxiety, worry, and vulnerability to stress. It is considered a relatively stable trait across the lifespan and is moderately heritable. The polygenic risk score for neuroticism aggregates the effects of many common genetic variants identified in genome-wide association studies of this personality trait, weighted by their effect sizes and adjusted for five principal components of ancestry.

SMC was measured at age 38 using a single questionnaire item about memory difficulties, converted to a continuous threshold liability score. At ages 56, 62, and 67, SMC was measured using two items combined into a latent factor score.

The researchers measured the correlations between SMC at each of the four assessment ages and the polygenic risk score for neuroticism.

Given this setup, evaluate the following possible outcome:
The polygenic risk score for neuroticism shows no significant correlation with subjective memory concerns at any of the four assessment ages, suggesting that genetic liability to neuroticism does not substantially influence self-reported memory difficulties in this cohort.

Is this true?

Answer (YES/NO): NO